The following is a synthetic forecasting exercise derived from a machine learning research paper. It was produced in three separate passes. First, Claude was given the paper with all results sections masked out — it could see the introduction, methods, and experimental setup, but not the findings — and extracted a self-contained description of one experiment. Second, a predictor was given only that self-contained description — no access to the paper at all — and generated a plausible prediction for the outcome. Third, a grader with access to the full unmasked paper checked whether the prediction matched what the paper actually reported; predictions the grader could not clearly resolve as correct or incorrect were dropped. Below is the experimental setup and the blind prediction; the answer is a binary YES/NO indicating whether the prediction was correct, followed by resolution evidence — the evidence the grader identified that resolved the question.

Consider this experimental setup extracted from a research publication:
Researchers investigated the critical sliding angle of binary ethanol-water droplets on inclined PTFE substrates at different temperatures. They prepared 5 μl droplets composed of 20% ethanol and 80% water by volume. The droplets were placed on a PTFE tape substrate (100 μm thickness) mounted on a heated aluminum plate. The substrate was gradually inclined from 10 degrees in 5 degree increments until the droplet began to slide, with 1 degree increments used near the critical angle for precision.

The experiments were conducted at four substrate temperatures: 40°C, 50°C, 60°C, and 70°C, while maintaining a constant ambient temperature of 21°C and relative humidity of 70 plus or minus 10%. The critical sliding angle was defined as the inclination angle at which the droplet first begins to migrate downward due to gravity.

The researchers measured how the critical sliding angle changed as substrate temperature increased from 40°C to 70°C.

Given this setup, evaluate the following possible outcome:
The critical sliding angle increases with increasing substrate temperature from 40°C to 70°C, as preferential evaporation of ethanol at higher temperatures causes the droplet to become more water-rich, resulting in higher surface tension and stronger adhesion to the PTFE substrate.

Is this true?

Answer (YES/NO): NO